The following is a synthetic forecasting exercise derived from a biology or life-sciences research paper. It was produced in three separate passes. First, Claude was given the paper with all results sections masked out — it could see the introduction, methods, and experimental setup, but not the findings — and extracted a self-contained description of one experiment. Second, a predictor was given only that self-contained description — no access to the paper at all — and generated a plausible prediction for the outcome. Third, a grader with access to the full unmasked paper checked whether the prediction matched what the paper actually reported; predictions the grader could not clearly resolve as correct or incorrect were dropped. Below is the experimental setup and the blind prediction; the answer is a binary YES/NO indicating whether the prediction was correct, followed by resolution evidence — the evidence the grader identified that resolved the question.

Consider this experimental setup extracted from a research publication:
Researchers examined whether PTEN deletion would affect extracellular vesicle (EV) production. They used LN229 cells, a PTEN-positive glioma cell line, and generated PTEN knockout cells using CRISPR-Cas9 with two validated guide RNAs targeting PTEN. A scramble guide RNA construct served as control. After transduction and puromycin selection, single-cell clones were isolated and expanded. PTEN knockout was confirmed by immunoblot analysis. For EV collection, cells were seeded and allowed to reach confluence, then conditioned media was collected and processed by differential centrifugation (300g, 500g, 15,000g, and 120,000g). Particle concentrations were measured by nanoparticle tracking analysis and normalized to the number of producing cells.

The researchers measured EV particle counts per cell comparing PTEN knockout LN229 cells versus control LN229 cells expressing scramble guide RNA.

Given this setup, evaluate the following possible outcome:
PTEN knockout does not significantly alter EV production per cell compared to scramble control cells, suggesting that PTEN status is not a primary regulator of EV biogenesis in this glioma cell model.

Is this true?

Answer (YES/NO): NO